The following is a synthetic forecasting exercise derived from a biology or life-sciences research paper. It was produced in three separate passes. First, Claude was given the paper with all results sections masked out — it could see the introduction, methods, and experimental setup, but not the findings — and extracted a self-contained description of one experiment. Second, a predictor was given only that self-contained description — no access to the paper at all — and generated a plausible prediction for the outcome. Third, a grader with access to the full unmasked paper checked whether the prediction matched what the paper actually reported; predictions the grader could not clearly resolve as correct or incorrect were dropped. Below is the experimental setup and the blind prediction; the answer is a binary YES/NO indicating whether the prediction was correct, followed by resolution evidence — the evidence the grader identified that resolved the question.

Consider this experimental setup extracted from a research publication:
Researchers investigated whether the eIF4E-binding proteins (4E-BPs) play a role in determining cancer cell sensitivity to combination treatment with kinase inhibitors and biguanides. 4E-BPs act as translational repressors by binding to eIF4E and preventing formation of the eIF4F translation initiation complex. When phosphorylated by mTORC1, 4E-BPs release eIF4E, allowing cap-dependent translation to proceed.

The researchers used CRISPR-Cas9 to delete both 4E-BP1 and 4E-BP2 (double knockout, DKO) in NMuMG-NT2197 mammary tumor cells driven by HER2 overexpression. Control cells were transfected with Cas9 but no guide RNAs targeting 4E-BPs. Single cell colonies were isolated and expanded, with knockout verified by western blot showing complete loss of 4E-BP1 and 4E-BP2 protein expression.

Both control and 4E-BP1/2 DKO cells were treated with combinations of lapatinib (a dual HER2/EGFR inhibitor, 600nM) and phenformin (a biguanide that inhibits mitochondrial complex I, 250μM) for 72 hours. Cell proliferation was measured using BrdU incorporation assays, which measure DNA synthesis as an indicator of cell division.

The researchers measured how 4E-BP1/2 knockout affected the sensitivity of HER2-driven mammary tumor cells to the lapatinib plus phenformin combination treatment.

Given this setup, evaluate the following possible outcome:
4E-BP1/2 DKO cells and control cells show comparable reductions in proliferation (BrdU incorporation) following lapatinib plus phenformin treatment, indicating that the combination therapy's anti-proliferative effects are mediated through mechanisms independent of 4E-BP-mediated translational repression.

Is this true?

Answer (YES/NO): NO